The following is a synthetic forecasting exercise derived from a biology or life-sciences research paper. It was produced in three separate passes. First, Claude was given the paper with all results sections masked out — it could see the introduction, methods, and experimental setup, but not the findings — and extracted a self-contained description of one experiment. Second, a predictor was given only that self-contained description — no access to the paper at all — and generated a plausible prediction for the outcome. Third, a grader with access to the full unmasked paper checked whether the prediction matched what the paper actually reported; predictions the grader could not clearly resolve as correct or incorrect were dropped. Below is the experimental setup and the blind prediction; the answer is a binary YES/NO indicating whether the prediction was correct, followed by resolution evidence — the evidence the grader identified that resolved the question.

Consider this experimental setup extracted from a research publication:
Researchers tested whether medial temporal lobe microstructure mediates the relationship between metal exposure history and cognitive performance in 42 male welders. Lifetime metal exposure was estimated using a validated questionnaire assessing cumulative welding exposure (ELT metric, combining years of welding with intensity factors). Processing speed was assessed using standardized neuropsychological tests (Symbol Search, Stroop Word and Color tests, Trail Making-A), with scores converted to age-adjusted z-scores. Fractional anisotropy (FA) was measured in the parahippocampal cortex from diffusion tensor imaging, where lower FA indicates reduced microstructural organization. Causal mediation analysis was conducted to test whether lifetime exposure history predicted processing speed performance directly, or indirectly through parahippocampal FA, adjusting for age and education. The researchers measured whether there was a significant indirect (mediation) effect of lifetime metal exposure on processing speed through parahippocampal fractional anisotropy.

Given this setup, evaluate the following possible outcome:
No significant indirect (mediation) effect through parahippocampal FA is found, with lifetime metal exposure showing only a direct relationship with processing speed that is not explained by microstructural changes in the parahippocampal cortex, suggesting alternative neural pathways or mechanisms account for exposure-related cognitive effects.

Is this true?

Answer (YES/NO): NO